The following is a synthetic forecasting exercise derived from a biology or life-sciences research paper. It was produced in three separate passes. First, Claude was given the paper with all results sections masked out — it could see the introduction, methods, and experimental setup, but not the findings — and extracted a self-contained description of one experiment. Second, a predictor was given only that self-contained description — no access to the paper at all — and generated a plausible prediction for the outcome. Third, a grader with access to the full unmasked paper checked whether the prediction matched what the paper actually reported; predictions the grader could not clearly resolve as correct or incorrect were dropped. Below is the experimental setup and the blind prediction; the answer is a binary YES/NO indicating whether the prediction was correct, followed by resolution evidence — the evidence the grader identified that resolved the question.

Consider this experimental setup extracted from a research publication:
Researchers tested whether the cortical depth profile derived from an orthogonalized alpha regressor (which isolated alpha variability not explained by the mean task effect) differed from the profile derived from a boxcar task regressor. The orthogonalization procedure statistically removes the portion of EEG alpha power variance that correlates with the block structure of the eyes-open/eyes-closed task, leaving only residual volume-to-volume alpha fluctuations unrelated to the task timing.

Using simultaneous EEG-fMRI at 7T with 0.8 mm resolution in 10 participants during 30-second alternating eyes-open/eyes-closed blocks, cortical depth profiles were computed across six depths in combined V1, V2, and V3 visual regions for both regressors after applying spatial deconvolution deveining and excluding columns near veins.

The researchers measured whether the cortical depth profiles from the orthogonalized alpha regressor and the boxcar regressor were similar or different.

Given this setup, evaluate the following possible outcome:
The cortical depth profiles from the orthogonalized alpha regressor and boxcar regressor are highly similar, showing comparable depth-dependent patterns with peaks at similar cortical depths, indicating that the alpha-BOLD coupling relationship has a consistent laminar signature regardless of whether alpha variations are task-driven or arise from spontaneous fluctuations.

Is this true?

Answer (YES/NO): NO